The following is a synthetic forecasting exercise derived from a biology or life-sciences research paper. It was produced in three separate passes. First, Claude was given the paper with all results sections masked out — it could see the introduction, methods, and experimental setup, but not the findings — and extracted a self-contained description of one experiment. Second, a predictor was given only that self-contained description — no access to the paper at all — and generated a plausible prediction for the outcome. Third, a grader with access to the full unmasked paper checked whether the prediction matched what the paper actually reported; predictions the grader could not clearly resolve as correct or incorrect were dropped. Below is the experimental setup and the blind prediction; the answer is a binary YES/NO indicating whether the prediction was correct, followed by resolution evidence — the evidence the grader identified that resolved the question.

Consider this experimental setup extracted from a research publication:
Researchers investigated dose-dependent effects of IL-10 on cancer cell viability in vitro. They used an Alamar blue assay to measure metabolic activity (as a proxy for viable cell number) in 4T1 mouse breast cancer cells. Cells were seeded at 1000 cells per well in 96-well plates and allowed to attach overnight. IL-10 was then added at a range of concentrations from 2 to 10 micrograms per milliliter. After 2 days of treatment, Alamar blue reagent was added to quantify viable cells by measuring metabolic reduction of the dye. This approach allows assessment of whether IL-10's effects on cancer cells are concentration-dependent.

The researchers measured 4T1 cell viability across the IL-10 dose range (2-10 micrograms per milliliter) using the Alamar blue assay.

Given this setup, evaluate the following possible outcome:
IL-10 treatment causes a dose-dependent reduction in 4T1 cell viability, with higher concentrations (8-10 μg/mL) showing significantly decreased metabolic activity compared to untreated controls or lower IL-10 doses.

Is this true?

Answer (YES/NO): YES